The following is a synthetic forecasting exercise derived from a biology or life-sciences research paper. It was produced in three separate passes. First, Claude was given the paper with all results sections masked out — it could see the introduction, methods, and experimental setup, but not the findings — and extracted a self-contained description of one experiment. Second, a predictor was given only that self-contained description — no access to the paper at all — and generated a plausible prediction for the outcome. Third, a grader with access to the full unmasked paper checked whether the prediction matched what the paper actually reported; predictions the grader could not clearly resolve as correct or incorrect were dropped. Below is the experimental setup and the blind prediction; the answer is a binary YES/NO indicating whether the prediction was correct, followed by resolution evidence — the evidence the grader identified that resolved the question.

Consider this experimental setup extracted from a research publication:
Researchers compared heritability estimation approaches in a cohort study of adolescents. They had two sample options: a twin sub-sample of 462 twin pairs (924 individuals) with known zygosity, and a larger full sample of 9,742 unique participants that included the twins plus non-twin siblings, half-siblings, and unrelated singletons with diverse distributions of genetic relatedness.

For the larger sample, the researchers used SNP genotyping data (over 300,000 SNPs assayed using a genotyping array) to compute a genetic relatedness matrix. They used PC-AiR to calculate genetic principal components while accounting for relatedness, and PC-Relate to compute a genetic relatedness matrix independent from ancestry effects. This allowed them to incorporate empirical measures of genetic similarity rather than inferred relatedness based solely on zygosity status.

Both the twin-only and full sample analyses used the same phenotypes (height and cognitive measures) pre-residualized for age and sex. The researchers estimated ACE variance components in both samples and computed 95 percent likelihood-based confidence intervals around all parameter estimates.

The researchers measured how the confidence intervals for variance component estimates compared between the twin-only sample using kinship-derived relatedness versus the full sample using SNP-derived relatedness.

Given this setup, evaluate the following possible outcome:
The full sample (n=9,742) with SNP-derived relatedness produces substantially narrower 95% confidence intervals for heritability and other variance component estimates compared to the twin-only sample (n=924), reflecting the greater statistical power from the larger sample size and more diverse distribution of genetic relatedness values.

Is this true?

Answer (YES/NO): YES